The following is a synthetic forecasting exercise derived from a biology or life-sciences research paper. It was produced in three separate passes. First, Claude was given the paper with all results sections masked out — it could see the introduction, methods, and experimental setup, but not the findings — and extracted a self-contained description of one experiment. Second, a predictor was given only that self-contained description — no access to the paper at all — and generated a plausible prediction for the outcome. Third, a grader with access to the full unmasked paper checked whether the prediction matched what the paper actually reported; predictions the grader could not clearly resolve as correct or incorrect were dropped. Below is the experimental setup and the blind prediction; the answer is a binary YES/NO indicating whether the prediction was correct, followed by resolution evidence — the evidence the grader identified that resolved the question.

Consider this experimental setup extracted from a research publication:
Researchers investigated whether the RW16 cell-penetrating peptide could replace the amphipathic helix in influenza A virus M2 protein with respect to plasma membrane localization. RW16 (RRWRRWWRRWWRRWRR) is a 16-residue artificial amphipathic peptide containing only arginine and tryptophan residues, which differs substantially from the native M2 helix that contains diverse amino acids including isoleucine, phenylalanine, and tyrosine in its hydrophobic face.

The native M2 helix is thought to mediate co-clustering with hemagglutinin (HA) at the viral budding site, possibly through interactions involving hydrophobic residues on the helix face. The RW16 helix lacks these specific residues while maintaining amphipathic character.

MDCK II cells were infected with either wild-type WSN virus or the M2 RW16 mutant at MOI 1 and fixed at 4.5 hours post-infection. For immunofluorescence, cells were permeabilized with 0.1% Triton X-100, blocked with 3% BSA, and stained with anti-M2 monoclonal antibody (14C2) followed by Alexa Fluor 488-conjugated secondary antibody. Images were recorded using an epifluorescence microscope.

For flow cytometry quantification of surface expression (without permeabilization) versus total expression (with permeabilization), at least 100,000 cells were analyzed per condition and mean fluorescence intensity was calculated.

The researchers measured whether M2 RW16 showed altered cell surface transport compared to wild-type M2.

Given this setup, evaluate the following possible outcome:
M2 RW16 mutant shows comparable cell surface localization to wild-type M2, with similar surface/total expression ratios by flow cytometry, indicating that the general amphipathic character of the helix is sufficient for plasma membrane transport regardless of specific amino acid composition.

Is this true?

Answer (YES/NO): YES